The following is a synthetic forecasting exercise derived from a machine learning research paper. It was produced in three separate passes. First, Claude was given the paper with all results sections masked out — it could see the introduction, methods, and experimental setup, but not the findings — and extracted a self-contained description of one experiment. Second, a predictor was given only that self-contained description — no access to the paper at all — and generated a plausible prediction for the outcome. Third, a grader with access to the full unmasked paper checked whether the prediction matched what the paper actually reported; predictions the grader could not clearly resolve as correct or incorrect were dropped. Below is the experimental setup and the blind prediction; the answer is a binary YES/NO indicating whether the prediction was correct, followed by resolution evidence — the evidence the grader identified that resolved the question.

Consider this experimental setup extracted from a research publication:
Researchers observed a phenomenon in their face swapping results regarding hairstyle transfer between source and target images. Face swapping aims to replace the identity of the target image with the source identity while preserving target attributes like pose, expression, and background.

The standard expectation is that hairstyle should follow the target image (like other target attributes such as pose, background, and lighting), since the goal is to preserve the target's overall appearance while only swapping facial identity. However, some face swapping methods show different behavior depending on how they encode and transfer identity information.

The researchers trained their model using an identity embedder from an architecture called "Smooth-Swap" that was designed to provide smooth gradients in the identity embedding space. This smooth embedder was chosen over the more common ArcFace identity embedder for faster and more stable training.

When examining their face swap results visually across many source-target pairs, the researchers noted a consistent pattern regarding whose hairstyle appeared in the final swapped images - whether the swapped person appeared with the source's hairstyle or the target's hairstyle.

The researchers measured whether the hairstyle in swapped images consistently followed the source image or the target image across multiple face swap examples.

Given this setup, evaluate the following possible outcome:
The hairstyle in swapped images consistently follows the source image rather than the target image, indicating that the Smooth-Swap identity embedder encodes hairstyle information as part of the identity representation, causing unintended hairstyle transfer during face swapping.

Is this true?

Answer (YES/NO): YES